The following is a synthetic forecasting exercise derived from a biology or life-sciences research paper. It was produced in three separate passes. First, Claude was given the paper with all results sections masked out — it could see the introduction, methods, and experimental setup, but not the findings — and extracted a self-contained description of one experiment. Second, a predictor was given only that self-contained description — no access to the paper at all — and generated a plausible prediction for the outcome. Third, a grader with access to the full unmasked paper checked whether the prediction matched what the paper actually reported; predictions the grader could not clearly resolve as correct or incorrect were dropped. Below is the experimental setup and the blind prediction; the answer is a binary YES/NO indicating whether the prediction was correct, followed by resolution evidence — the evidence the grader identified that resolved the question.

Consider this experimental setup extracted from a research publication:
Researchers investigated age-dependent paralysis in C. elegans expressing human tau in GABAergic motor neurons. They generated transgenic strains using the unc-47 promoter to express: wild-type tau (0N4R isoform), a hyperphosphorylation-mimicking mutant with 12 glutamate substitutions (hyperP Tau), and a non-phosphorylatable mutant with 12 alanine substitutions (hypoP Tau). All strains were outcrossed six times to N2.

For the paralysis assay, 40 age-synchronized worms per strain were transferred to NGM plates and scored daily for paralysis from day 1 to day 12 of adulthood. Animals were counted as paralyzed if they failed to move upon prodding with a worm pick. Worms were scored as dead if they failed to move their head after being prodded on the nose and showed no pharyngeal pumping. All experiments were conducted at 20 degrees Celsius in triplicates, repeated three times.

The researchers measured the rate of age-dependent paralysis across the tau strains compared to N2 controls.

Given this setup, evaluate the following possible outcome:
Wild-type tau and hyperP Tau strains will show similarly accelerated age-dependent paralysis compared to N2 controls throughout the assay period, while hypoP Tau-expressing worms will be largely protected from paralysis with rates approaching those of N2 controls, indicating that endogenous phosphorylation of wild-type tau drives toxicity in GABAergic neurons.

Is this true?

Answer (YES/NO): NO